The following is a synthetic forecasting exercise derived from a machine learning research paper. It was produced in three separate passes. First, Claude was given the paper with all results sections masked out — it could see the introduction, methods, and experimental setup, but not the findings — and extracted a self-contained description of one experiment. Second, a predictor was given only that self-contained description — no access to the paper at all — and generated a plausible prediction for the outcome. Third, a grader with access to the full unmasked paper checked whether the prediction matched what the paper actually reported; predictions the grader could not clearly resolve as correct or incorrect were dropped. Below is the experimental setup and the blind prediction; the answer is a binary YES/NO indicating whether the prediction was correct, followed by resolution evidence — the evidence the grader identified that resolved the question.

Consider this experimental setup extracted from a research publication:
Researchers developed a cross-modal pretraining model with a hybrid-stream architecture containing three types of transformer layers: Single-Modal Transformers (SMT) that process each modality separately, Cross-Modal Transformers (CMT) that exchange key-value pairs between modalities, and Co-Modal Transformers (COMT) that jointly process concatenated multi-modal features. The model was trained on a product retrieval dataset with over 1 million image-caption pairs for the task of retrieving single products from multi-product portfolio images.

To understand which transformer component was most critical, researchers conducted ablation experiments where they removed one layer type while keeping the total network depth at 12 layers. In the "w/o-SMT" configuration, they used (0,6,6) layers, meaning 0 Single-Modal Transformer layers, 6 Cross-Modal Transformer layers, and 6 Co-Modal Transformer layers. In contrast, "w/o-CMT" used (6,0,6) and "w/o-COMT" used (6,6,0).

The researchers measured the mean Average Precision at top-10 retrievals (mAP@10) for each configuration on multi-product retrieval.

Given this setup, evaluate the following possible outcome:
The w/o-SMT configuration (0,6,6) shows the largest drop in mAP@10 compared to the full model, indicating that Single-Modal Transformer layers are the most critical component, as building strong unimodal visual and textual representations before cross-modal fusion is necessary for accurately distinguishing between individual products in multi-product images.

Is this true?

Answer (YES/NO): YES